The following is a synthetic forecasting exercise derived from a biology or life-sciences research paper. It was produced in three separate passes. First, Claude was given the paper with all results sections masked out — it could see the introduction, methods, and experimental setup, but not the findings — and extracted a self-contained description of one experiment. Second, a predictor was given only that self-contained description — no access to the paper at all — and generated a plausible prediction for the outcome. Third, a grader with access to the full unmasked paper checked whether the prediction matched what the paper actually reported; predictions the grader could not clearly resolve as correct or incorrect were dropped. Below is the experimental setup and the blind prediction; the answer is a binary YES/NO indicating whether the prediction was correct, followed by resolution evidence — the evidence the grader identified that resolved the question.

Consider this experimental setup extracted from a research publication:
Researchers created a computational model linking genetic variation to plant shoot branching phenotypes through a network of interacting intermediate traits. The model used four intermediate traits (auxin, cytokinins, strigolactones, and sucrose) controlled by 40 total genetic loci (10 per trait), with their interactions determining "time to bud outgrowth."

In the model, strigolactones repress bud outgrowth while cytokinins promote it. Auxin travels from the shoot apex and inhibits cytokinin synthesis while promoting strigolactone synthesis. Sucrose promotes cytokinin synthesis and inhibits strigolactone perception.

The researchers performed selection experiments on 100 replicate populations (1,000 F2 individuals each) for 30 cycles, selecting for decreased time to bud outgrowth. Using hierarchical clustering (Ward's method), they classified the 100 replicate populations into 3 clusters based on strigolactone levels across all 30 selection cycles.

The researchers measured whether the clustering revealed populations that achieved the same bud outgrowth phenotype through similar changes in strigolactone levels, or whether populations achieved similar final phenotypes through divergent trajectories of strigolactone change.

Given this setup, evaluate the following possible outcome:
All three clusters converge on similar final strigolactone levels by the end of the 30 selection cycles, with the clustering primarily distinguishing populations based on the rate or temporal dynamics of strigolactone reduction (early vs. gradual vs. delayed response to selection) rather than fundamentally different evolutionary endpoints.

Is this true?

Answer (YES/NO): NO